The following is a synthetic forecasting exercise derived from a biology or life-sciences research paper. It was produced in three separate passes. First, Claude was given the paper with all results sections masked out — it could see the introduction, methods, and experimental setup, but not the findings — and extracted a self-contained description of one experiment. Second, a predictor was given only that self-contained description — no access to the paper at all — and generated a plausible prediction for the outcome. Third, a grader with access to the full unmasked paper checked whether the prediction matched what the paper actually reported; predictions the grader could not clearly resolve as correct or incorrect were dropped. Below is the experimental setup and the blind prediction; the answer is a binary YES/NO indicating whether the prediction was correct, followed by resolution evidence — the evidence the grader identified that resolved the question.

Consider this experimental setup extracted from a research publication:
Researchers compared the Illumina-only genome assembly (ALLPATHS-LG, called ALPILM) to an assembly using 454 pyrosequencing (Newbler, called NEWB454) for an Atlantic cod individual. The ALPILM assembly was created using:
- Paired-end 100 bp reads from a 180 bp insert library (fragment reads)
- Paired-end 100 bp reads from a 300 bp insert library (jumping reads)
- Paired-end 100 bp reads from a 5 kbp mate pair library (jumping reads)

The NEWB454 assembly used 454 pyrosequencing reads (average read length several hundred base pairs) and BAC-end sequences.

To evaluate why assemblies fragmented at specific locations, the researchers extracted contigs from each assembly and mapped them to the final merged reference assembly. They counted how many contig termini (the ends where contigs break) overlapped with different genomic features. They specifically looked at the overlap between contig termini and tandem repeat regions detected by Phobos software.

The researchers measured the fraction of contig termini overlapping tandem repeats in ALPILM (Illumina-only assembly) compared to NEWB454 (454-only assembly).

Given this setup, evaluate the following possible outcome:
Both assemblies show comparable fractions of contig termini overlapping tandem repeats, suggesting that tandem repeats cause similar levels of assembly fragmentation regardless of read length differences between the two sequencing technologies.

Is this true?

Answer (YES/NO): YES